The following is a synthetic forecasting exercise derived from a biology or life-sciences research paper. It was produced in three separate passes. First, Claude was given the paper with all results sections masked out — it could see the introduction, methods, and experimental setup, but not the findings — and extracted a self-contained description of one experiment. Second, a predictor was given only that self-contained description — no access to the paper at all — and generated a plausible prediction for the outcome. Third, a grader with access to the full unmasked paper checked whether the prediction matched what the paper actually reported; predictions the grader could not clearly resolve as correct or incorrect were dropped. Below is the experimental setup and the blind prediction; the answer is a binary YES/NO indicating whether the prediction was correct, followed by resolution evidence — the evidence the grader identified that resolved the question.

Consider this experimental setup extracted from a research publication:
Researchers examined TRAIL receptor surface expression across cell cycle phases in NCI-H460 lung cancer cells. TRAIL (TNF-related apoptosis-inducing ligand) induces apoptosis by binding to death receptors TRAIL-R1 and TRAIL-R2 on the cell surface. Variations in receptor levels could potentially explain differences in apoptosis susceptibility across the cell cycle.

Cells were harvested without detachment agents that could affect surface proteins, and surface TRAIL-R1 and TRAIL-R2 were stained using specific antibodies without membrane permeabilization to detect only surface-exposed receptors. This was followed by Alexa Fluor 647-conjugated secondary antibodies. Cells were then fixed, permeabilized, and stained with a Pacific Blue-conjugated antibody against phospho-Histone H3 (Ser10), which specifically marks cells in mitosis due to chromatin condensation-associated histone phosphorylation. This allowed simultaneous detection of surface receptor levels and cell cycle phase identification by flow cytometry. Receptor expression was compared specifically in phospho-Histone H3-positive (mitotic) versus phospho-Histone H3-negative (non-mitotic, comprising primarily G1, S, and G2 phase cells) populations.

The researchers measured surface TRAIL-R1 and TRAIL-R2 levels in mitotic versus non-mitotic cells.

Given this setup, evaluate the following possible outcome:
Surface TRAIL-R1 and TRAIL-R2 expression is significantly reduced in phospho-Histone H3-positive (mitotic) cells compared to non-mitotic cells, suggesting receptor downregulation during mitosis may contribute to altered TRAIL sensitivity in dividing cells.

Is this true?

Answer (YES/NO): NO